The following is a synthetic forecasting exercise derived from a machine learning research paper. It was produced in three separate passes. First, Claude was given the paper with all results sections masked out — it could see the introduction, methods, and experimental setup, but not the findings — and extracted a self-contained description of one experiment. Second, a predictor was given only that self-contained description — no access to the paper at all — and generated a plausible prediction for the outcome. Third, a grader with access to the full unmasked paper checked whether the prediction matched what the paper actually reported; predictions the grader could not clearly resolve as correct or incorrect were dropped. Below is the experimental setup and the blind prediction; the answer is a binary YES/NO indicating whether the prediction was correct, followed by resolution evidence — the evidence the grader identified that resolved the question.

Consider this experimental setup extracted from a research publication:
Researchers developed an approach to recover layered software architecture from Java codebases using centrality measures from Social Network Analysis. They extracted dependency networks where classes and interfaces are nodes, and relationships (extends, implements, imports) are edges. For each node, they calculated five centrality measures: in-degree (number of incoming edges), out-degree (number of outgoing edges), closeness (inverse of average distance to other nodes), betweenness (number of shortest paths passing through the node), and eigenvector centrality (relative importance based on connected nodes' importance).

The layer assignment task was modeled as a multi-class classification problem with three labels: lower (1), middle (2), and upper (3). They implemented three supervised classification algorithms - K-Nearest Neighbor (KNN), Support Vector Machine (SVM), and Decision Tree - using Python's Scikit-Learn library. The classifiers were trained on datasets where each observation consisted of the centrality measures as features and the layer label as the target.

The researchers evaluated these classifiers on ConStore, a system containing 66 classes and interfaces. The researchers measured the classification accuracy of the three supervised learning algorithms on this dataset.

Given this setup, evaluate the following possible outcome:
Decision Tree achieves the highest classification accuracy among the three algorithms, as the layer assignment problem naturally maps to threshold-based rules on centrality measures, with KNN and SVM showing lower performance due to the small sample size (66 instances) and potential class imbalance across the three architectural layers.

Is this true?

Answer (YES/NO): YES